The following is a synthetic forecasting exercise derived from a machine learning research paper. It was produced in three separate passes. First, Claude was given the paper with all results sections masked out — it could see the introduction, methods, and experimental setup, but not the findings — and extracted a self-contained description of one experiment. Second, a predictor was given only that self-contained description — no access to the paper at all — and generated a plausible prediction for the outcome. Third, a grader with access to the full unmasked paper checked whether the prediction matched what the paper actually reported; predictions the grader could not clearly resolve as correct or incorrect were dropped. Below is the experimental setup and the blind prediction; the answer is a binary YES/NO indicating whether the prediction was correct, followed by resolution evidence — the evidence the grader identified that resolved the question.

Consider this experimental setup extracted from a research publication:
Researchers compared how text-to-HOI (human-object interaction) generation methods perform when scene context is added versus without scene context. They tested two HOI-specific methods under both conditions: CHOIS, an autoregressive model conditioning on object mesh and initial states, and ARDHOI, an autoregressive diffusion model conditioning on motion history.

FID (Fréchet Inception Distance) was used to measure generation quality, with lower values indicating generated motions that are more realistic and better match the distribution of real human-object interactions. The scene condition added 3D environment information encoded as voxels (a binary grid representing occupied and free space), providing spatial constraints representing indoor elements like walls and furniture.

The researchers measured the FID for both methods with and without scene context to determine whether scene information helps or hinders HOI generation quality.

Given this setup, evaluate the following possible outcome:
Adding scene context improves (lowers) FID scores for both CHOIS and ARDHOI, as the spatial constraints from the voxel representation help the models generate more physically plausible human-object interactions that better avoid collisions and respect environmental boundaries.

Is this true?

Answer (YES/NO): NO